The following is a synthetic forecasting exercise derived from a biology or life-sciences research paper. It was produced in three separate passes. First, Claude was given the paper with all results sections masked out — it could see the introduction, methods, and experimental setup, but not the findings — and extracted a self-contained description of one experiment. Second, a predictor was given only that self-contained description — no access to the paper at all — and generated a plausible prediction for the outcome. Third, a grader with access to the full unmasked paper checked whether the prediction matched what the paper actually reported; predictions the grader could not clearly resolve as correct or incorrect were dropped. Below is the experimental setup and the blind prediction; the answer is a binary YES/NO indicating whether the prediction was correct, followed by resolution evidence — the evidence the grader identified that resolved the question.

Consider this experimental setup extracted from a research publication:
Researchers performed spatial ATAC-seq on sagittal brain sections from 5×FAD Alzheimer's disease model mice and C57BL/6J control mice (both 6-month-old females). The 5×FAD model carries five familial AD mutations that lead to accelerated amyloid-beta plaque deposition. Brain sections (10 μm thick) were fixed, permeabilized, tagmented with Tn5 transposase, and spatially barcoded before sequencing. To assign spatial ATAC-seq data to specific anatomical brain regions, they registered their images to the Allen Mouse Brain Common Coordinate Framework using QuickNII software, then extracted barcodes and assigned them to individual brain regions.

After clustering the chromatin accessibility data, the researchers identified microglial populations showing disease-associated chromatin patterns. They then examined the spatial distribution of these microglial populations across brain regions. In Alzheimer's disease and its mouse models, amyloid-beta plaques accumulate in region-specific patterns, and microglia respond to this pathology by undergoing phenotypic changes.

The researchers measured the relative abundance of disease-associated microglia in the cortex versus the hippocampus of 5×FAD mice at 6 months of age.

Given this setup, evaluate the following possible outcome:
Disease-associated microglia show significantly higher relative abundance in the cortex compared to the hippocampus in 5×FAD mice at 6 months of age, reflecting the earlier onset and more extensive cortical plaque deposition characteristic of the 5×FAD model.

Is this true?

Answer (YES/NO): NO